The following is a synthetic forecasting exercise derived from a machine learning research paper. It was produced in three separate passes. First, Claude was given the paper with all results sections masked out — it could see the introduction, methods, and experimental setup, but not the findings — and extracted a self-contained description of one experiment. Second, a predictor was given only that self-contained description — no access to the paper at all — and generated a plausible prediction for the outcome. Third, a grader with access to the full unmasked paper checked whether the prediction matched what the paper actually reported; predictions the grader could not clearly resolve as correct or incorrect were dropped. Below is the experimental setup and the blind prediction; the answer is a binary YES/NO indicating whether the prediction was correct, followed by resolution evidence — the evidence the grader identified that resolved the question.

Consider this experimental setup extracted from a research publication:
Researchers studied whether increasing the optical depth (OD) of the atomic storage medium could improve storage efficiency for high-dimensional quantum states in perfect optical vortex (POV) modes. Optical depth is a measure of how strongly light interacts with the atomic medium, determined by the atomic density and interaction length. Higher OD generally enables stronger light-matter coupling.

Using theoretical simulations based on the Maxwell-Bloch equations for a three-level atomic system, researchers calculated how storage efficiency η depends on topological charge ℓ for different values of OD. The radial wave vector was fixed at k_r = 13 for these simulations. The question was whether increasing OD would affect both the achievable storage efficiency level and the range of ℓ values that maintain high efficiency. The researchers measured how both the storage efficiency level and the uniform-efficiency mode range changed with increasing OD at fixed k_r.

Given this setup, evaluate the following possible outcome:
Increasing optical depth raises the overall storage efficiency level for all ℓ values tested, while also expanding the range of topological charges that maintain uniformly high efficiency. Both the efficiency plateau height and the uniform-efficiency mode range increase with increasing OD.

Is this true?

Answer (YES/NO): NO